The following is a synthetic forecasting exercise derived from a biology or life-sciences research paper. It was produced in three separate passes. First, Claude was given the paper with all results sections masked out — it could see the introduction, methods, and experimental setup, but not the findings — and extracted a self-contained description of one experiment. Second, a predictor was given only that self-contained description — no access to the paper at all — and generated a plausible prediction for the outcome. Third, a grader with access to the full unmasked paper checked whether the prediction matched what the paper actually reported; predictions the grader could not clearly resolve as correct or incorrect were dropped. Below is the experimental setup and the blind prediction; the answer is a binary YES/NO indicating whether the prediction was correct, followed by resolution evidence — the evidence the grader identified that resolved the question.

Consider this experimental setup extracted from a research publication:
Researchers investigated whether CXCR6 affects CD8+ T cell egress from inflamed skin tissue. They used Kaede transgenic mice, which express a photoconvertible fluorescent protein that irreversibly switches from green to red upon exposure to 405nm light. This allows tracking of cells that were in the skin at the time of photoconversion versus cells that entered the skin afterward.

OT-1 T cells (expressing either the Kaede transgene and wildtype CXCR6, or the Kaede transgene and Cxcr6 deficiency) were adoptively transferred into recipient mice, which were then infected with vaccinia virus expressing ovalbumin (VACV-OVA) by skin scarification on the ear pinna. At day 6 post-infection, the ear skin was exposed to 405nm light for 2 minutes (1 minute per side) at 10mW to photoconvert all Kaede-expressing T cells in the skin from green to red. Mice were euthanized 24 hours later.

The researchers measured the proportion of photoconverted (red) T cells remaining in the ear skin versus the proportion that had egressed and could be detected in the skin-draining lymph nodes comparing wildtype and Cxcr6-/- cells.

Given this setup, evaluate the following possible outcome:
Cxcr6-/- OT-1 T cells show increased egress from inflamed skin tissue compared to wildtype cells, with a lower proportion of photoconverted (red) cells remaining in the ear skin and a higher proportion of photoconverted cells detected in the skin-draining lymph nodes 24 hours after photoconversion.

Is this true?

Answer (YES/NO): NO